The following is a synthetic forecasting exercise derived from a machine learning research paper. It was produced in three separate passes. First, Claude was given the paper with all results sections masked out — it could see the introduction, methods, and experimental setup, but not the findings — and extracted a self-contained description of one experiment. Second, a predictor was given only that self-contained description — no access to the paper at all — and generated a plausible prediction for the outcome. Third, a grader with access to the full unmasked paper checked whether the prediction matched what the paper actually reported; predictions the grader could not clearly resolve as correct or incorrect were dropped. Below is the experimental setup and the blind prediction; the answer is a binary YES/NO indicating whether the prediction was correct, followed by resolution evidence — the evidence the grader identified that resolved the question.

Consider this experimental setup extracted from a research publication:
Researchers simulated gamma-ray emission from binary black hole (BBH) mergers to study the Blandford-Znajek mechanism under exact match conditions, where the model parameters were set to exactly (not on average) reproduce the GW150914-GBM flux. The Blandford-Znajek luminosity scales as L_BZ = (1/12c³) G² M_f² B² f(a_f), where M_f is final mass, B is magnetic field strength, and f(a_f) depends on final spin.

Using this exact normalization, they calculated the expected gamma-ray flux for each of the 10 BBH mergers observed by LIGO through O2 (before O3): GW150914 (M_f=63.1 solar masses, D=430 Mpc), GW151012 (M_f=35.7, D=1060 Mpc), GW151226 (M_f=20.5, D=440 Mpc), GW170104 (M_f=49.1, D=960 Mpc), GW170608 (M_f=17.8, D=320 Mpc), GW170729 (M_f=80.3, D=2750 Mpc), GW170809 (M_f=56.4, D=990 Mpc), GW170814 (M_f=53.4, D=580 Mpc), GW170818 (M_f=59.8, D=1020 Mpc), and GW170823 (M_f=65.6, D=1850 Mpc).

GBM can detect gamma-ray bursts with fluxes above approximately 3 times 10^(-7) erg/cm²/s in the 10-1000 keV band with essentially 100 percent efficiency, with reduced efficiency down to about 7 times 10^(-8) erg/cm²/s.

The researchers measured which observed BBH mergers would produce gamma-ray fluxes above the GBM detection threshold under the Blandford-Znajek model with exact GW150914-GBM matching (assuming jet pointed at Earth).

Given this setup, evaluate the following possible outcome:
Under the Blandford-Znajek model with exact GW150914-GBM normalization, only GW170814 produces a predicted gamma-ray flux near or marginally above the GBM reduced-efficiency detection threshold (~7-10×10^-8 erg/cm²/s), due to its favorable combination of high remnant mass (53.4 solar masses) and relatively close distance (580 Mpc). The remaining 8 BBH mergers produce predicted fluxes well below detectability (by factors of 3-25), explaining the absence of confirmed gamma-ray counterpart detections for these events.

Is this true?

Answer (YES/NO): YES